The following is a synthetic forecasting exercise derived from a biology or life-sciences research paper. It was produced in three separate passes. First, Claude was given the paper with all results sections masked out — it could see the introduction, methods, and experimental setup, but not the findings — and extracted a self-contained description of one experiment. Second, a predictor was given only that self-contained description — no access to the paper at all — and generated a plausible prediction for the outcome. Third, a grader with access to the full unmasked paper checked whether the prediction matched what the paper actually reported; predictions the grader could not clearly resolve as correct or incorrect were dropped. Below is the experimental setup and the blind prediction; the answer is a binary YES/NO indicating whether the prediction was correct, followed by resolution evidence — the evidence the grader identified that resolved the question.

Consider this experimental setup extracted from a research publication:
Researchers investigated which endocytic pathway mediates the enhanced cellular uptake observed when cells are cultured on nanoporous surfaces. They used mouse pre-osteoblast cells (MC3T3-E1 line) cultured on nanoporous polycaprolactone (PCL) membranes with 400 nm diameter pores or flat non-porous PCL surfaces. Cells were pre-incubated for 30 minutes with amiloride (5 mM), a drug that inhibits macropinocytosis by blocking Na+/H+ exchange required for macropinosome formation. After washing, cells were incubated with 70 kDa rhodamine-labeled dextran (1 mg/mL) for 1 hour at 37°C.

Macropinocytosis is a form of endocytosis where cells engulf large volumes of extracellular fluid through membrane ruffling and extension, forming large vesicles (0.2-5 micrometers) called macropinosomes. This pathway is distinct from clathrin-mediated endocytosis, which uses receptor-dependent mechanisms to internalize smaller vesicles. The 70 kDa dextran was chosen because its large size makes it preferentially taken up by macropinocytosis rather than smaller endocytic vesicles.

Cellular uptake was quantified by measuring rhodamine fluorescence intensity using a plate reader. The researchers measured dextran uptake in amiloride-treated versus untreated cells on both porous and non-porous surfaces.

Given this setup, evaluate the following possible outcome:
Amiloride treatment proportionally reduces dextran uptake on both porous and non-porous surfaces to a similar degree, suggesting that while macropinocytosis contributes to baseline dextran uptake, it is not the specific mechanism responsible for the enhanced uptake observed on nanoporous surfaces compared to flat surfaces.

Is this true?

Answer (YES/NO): NO